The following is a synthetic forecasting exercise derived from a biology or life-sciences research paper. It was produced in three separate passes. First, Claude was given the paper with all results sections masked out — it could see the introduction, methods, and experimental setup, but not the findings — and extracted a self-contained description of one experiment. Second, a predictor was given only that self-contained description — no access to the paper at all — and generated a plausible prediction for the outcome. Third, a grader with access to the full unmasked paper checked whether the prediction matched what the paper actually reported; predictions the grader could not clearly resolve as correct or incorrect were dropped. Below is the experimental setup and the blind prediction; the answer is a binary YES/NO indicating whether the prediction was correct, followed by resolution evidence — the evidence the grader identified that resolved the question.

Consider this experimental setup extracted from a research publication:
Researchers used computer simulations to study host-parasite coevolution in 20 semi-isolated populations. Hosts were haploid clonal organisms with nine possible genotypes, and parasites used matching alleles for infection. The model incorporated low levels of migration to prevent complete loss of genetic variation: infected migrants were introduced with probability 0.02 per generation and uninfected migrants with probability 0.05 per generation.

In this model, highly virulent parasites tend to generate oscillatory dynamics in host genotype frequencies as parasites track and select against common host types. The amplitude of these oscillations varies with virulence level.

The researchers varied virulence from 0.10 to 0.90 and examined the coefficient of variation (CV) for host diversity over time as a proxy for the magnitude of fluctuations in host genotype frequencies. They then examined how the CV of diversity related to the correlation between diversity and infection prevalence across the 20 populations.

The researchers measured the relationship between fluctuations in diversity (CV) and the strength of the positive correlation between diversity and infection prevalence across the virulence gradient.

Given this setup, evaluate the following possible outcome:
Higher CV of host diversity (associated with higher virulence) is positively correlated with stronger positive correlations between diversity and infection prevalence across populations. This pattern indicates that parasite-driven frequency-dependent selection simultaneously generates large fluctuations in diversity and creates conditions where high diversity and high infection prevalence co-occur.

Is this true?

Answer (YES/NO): NO